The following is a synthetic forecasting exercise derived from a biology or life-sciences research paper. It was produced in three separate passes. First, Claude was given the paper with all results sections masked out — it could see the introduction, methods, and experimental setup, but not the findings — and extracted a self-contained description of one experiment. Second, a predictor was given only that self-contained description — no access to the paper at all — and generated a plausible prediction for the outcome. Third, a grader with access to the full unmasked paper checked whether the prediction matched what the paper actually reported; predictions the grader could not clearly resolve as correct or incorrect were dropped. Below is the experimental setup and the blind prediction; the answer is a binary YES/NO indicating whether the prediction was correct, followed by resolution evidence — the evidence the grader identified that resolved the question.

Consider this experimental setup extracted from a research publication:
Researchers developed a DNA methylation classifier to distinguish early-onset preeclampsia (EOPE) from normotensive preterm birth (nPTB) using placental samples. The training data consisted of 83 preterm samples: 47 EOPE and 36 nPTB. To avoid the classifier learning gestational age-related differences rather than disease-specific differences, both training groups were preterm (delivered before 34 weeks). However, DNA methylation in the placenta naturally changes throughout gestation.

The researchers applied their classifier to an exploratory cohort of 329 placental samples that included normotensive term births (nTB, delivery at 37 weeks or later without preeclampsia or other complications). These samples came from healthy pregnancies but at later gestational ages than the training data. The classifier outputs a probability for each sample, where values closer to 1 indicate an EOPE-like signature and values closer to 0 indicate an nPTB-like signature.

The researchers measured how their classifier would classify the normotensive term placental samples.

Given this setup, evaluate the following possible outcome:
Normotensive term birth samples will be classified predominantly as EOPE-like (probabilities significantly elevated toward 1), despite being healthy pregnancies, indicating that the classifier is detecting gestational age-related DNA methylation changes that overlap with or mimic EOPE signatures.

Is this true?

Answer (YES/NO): NO